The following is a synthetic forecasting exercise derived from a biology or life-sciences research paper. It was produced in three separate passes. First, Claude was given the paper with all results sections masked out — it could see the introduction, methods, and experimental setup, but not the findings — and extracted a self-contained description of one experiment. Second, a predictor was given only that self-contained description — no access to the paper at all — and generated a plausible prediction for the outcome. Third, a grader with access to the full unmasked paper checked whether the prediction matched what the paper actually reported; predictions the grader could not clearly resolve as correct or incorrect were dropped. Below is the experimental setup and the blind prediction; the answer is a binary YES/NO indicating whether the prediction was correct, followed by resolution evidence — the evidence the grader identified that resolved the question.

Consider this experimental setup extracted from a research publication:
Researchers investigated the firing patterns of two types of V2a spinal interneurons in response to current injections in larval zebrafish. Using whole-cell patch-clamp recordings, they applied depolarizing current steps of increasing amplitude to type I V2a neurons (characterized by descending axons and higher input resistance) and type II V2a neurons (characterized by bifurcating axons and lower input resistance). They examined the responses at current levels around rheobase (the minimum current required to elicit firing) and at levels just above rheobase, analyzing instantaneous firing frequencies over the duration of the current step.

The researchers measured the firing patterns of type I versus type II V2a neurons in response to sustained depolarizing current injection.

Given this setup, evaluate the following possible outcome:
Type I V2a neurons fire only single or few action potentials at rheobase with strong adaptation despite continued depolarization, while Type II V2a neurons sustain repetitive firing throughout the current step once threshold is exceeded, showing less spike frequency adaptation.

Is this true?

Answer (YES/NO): NO